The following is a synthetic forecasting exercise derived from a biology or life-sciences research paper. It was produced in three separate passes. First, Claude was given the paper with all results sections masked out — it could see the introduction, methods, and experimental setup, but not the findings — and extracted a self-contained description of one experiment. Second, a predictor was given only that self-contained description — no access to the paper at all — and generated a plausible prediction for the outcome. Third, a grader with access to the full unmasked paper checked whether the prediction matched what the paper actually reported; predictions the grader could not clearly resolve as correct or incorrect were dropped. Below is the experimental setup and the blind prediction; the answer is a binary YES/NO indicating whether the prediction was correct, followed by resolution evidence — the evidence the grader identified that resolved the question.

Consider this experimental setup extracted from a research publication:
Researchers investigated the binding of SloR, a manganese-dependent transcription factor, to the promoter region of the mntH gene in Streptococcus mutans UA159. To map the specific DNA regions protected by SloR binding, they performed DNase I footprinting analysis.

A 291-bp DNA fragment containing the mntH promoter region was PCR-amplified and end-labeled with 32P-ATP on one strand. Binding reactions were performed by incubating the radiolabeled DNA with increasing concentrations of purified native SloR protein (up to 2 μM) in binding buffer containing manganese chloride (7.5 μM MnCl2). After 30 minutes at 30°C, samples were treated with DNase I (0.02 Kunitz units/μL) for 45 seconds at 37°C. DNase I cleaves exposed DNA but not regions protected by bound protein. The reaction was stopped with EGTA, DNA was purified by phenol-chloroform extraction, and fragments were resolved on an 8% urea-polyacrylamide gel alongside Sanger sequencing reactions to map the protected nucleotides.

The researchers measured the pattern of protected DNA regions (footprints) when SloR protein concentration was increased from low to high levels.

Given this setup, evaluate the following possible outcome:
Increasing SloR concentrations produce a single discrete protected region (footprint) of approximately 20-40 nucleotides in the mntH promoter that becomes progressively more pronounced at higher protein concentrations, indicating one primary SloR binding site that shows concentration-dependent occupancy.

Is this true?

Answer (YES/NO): NO